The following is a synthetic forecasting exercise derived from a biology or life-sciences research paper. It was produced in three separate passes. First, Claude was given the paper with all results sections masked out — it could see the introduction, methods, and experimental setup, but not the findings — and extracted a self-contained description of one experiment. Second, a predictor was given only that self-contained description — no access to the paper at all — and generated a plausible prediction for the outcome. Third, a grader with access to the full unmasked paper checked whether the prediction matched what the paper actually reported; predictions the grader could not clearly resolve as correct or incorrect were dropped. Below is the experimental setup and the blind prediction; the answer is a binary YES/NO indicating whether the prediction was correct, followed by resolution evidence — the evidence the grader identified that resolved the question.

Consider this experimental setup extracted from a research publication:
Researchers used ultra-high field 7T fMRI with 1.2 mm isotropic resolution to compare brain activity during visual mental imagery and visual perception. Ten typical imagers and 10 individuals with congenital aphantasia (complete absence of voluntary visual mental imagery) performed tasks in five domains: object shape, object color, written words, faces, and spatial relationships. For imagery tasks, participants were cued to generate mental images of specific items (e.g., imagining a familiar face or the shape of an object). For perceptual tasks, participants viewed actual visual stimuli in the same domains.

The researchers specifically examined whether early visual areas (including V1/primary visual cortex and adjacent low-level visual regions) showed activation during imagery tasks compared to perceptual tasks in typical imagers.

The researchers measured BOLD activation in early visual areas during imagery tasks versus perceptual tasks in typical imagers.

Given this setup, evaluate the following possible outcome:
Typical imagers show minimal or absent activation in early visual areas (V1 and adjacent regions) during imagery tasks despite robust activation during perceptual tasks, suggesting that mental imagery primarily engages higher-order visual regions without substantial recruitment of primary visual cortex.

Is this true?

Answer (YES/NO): YES